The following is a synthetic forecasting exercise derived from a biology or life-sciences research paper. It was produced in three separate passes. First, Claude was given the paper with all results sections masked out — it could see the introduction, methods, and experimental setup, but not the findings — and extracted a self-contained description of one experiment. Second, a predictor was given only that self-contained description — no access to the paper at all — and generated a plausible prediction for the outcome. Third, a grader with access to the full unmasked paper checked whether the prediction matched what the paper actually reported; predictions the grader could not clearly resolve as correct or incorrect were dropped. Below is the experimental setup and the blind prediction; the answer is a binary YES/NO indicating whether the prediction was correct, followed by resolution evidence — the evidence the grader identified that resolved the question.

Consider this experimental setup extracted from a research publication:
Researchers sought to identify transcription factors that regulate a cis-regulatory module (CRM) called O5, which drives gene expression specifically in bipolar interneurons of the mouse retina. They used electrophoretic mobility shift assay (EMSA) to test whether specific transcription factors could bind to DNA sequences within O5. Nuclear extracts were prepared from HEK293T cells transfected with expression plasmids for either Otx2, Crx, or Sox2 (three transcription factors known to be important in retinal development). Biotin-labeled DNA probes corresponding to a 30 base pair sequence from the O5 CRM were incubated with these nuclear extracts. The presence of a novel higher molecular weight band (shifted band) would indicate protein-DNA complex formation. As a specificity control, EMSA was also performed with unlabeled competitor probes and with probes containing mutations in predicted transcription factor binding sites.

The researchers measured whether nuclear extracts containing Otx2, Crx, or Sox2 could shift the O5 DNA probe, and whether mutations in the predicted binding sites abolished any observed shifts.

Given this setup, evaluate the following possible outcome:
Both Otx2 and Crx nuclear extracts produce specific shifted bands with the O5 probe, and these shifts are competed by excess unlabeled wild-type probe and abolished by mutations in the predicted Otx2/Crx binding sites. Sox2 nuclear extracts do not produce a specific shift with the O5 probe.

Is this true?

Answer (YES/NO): NO